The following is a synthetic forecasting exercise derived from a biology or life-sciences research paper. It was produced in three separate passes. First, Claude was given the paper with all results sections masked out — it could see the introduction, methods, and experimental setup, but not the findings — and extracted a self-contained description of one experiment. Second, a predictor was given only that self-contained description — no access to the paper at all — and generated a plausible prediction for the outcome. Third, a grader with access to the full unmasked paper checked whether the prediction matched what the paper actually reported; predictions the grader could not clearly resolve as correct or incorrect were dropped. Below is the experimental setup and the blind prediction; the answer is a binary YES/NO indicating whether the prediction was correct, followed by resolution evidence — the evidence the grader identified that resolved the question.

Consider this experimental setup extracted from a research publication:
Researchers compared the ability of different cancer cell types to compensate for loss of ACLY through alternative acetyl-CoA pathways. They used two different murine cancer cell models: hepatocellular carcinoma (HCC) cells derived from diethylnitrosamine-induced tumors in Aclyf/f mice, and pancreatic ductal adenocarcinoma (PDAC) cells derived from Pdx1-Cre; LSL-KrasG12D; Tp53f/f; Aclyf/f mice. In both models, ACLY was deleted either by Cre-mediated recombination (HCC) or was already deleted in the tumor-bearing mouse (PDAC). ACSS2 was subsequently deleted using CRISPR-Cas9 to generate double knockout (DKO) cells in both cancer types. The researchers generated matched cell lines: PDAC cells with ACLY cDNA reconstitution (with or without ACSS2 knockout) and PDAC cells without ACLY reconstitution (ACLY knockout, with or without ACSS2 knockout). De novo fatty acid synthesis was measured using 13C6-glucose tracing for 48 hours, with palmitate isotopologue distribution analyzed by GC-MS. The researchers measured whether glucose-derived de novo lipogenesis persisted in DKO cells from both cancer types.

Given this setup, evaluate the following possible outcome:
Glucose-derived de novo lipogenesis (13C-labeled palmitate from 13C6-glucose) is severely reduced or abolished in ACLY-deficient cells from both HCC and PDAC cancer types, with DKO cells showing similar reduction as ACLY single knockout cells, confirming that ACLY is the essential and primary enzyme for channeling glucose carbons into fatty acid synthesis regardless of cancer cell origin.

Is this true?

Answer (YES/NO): NO